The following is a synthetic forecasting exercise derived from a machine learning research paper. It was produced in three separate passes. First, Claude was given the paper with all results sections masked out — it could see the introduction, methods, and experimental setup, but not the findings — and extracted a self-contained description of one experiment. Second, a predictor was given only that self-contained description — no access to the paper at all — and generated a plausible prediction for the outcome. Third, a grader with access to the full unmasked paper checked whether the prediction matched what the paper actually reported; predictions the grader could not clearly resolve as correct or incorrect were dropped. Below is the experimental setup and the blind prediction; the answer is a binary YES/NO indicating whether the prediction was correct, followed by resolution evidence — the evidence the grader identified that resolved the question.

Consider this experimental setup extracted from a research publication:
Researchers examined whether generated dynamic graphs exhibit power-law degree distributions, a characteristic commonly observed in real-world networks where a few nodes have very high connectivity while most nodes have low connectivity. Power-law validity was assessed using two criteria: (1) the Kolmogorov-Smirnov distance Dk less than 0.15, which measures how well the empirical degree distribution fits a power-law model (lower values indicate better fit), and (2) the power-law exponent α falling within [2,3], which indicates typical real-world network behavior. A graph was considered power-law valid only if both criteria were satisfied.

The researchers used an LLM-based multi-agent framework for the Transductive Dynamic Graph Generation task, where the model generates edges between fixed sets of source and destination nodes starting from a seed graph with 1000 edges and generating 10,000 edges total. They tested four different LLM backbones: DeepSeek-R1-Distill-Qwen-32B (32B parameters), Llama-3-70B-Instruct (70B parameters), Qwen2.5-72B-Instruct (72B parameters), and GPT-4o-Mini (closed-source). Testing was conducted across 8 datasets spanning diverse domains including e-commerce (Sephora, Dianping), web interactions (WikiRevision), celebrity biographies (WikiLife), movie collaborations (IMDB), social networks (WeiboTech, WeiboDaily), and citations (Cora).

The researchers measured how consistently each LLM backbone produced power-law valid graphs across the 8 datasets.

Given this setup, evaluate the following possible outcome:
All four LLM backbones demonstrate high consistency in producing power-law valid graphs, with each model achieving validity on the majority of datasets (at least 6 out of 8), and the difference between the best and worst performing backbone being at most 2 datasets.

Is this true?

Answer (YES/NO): YES